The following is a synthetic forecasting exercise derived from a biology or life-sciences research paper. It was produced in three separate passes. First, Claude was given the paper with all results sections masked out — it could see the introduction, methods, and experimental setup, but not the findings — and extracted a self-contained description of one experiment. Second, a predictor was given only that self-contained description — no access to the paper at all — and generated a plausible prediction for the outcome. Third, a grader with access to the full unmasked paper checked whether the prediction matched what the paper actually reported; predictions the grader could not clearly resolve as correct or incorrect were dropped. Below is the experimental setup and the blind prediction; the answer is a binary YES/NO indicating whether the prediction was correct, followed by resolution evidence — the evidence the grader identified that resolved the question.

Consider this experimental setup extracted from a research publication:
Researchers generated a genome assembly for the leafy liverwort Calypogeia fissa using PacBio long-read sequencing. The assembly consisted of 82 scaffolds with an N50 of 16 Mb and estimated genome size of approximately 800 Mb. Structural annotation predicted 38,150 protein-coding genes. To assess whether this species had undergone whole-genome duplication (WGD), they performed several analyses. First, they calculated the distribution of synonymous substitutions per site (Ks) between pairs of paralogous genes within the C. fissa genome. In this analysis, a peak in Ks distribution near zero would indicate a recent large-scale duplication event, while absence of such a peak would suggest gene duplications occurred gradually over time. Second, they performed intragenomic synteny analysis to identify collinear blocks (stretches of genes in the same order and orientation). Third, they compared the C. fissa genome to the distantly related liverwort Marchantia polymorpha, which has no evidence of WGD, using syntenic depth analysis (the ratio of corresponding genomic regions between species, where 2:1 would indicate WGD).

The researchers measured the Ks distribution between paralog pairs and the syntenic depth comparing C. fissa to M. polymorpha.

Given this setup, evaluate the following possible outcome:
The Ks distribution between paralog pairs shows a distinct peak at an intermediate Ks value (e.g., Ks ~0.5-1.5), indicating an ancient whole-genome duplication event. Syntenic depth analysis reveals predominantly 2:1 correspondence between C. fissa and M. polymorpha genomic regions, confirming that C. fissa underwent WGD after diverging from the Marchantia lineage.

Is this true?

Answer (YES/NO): NO